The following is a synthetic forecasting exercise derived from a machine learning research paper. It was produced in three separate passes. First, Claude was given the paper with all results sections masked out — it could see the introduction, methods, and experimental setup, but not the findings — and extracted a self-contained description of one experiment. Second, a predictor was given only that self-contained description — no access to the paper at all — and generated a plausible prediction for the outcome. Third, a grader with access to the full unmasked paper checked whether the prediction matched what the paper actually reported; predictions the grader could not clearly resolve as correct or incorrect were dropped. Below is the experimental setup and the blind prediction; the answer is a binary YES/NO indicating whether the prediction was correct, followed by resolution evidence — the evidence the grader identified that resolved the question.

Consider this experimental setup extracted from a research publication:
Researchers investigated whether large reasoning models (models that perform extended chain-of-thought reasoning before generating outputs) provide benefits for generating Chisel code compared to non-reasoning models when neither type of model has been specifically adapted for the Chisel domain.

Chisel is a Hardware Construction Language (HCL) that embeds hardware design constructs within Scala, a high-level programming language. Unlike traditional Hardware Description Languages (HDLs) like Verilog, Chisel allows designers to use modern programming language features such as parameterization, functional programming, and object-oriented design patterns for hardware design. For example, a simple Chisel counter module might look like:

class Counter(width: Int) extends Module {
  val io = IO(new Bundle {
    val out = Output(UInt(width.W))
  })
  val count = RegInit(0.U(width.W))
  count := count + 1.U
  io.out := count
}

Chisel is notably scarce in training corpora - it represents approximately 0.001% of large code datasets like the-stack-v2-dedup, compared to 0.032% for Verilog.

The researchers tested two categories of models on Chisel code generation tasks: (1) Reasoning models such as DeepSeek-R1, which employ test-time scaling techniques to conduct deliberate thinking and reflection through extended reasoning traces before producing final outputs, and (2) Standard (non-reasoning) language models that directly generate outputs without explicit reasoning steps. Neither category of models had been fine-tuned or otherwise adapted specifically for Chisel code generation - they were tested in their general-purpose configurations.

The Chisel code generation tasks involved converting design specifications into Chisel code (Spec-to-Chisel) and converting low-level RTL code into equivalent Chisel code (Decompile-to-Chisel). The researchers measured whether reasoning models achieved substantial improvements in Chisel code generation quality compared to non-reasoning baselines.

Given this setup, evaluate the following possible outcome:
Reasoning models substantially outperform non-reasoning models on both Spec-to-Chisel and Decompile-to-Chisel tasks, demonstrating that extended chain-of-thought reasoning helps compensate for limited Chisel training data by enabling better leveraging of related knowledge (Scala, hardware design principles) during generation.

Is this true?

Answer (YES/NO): NO